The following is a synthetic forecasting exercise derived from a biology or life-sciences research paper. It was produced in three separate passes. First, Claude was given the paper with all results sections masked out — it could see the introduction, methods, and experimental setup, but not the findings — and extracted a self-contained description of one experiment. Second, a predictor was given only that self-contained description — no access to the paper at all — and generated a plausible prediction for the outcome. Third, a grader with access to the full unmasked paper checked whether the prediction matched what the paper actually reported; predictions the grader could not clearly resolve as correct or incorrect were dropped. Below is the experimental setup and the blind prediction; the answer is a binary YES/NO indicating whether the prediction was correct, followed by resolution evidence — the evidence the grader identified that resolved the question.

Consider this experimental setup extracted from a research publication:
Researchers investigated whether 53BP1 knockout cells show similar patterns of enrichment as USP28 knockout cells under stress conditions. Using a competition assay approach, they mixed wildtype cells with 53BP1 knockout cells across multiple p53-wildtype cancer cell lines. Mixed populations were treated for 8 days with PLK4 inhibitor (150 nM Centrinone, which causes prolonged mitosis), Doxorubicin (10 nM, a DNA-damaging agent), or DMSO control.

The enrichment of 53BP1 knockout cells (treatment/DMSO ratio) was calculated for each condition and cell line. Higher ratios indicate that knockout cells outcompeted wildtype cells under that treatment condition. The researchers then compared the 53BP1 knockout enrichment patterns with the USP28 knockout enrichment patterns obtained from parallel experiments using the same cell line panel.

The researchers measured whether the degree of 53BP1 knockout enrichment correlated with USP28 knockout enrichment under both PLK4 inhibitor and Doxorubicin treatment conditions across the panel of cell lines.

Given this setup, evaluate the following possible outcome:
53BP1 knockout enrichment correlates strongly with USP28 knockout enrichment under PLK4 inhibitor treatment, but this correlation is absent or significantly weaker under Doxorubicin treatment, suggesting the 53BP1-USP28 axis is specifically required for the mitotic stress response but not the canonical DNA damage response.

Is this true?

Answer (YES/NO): YES